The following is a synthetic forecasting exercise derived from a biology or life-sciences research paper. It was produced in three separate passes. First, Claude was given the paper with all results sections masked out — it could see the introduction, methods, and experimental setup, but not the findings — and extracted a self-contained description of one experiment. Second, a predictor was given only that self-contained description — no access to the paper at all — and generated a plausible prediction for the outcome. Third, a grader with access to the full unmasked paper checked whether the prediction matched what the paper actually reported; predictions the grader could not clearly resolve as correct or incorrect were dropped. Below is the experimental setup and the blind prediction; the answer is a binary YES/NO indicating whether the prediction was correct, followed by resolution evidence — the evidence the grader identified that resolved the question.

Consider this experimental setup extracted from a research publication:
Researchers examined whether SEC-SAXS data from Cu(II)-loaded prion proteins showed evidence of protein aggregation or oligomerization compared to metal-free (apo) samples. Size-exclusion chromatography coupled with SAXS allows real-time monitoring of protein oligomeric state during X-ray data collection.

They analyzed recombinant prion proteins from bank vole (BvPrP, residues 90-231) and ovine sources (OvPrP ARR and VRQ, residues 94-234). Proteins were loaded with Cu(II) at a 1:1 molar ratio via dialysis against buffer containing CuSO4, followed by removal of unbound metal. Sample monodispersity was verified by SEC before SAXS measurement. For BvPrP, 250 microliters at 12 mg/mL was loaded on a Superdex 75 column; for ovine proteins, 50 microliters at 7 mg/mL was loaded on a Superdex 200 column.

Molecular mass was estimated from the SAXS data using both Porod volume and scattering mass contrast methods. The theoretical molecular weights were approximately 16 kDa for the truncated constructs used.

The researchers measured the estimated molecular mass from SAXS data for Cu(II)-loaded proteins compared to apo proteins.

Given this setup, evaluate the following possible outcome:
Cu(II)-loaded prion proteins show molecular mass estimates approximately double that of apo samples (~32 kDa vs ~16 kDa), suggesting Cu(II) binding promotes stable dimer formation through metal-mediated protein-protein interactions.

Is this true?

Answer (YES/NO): NO